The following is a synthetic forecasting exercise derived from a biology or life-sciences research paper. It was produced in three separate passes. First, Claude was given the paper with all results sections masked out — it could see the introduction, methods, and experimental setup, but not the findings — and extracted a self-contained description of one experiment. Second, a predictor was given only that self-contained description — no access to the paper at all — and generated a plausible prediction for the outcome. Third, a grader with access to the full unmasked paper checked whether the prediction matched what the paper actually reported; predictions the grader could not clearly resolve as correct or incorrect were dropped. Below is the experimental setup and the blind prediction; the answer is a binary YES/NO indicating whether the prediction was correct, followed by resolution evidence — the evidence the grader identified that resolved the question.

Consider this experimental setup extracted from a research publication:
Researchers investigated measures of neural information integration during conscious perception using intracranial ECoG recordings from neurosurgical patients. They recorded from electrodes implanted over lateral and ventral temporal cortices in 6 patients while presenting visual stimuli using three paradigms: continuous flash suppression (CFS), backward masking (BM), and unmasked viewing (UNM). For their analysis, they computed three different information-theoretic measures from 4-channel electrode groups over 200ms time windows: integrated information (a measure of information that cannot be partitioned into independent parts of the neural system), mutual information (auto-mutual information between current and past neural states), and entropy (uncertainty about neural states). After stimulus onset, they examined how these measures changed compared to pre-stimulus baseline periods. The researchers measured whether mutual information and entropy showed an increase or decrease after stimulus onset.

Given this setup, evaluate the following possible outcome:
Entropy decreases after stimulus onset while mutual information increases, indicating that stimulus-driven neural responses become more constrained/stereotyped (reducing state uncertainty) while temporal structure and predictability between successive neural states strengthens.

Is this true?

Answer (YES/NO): NO